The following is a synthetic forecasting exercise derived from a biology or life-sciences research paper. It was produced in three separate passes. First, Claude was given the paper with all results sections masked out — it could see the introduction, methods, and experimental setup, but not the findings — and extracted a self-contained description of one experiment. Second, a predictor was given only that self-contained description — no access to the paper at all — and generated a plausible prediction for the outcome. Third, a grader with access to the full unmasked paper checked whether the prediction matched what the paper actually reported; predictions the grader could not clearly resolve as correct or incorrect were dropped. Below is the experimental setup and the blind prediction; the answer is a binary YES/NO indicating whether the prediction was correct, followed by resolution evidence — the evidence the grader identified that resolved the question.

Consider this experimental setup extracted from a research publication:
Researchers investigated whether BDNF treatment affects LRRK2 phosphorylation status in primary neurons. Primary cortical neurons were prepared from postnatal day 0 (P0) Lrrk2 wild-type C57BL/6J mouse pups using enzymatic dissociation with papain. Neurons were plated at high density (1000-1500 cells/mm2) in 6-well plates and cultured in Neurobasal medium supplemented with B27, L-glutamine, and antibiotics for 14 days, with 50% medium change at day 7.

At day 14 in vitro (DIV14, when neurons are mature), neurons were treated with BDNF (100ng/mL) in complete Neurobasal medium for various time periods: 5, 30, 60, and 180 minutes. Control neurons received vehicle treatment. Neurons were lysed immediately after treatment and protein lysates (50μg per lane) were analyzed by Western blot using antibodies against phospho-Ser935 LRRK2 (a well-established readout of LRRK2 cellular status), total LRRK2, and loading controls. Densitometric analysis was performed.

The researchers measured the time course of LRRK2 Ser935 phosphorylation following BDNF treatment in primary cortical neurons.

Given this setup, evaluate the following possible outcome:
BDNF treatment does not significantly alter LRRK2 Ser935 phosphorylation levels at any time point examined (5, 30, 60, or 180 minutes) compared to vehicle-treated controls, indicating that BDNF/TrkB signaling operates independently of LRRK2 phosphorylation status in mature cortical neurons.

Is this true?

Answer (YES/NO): NO